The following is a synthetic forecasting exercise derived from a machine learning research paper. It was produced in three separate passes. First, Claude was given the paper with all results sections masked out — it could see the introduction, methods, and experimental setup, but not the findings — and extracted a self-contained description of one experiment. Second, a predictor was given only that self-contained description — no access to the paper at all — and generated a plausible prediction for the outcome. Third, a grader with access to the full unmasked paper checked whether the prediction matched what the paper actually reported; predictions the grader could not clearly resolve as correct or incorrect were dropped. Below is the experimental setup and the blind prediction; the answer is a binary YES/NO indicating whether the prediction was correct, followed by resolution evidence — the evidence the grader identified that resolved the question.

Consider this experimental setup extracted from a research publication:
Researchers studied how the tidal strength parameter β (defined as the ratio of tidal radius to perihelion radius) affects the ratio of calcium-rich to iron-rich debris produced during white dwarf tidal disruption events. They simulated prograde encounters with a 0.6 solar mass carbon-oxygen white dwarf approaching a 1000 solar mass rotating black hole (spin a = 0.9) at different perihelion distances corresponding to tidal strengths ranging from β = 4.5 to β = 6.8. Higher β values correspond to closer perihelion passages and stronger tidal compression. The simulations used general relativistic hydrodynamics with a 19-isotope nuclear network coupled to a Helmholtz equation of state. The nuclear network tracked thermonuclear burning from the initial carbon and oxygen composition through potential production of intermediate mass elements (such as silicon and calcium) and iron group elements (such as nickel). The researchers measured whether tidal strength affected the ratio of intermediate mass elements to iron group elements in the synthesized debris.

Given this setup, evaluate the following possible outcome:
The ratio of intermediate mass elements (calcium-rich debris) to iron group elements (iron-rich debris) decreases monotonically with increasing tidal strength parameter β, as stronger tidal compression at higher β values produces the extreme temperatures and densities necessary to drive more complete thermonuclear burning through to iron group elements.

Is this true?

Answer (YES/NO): YES